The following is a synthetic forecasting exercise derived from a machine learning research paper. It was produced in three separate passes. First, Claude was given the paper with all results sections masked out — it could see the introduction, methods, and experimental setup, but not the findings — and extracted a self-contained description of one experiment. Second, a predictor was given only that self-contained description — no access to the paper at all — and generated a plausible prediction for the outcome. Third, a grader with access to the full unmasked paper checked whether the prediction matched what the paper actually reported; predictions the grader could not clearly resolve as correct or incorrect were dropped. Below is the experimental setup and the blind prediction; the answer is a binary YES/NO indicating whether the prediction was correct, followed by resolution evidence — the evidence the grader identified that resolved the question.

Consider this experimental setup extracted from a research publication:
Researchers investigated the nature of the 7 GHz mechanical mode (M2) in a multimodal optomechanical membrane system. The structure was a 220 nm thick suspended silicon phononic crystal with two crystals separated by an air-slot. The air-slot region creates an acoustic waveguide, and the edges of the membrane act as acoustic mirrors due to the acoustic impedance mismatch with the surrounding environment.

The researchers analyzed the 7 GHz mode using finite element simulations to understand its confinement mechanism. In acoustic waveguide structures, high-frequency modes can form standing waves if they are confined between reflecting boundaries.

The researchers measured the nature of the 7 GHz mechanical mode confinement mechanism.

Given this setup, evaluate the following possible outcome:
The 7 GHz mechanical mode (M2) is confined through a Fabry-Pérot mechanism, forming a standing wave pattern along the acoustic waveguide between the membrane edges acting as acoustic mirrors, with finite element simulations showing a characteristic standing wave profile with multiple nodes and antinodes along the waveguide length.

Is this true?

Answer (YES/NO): YES